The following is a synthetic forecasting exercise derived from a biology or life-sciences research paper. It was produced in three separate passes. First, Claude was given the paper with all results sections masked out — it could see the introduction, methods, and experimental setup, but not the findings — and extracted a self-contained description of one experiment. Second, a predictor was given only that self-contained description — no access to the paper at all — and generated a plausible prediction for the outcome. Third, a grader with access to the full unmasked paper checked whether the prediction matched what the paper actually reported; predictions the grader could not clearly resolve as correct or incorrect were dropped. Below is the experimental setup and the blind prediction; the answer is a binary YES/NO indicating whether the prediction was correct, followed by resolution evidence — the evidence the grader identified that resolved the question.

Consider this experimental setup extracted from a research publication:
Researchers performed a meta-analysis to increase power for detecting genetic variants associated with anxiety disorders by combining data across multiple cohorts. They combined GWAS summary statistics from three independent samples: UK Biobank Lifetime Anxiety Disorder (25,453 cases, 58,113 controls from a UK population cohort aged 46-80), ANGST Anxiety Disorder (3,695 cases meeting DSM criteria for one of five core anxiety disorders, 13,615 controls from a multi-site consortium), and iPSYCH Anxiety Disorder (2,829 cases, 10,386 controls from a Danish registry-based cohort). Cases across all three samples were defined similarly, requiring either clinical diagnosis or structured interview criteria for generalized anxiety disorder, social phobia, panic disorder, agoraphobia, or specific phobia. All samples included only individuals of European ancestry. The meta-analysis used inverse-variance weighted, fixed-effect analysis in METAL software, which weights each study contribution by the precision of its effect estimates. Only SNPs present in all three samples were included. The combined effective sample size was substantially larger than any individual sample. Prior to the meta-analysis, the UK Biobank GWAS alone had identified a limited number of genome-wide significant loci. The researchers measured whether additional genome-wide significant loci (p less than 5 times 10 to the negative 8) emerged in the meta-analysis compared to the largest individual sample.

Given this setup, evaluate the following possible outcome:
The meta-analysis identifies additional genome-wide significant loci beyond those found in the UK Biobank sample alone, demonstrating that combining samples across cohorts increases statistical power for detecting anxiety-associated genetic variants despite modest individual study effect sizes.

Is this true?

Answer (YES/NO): NO